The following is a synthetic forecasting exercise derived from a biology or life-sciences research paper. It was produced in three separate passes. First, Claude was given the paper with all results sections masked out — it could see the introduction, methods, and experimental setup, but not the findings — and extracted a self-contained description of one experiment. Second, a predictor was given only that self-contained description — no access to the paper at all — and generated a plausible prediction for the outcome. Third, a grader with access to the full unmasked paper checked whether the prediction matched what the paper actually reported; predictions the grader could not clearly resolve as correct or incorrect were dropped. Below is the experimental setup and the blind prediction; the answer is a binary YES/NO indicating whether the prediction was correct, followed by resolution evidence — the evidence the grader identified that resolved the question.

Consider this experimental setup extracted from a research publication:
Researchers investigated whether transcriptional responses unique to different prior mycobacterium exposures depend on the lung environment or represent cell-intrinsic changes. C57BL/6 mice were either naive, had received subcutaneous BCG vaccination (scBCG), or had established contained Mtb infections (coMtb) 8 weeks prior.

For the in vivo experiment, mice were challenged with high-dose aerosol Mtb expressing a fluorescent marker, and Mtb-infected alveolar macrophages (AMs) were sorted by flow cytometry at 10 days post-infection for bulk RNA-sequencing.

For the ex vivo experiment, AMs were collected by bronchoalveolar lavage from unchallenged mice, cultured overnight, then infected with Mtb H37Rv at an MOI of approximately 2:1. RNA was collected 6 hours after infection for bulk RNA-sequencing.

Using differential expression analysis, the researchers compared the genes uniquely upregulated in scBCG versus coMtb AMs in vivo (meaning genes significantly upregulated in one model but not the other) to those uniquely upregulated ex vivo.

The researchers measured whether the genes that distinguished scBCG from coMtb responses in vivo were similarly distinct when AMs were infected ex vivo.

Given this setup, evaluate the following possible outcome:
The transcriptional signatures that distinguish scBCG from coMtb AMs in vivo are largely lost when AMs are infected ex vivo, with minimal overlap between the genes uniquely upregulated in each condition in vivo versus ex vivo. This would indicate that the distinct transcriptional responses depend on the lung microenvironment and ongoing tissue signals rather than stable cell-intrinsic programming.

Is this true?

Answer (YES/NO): YES